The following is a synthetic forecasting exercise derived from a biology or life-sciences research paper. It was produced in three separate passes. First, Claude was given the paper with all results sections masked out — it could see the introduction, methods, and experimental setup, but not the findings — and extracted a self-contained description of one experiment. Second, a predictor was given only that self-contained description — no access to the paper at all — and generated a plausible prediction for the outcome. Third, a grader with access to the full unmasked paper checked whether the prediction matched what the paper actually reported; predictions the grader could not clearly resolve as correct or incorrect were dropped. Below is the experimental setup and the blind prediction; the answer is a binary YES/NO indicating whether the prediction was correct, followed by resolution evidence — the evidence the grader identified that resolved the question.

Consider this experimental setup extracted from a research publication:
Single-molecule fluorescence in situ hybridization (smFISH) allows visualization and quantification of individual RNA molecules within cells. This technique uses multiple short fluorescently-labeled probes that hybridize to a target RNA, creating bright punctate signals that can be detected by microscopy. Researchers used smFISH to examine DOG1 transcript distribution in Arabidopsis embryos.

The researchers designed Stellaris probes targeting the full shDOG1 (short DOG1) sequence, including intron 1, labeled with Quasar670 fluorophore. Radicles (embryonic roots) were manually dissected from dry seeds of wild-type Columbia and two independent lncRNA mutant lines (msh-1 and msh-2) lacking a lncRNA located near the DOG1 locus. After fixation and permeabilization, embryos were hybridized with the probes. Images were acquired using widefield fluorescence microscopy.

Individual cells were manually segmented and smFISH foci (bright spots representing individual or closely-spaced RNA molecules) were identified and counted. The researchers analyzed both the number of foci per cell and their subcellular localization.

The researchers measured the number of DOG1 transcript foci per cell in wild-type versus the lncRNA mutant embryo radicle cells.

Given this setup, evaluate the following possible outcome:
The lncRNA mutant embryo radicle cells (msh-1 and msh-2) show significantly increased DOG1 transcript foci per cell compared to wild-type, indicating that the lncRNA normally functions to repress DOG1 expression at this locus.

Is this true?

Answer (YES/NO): NO